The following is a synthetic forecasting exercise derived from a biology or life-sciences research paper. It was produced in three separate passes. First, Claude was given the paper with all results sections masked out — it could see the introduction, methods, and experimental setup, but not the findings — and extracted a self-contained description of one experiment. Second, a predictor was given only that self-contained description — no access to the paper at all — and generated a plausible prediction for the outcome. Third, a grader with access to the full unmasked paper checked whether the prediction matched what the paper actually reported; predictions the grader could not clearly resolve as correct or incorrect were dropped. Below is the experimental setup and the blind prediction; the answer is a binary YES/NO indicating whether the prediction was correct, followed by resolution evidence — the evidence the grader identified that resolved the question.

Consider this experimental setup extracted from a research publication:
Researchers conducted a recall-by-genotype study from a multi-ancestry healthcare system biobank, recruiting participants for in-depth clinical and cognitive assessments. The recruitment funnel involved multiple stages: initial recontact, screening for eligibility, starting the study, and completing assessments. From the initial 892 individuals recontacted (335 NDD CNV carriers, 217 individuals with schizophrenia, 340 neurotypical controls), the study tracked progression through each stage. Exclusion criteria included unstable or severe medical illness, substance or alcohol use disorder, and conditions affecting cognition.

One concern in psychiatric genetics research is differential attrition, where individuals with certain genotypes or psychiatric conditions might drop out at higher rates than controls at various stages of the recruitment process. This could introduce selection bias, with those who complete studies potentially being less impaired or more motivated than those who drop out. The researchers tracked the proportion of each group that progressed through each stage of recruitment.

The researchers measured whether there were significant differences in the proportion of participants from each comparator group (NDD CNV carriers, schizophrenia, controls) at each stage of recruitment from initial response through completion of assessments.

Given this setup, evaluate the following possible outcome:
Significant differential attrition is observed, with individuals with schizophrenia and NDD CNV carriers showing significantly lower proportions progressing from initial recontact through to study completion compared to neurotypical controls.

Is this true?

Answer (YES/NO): NO